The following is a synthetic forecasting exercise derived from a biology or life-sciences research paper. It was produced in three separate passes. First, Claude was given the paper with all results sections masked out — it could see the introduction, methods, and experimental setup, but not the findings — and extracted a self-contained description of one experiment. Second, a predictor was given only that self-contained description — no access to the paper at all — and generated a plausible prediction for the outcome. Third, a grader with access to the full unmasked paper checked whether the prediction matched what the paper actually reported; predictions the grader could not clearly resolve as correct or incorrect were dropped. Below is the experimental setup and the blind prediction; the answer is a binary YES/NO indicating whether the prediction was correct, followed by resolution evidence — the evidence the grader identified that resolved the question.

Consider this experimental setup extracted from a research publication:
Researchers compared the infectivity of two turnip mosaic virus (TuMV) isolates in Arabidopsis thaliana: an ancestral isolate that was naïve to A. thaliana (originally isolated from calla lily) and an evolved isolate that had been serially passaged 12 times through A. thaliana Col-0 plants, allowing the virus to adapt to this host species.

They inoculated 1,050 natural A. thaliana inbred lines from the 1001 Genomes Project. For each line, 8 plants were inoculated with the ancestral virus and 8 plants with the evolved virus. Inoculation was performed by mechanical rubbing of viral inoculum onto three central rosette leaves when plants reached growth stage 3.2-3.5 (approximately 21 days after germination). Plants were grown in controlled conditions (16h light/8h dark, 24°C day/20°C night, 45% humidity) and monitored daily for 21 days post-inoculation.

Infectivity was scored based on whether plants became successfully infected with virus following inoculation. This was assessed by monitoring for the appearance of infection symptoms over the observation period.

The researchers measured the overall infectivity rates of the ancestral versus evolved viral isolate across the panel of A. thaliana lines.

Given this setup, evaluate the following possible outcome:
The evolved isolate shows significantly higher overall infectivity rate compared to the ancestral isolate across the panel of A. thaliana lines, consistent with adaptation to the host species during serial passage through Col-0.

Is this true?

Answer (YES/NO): YES